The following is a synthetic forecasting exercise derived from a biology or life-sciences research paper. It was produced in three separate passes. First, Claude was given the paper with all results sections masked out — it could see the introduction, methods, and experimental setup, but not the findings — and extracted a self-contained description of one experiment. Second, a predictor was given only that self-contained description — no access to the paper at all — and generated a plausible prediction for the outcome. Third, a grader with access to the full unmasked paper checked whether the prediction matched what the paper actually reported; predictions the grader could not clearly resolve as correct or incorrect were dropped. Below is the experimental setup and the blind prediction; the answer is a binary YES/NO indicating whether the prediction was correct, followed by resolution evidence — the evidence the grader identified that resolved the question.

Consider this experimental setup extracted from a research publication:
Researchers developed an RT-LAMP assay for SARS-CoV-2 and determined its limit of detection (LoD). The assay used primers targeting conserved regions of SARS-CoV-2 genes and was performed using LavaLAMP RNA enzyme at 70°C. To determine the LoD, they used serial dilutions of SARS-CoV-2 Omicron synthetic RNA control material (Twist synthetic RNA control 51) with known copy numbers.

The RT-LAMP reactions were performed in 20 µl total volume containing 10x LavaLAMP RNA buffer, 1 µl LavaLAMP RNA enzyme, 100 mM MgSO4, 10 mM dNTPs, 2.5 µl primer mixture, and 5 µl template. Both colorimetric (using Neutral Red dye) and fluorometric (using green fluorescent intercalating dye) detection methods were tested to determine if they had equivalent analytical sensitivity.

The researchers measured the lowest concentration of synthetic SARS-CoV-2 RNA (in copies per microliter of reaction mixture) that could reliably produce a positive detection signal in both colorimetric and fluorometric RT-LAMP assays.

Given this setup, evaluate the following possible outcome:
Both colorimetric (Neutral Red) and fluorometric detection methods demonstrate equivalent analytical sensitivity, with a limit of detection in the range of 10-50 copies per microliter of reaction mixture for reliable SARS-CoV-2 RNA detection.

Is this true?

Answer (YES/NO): YES